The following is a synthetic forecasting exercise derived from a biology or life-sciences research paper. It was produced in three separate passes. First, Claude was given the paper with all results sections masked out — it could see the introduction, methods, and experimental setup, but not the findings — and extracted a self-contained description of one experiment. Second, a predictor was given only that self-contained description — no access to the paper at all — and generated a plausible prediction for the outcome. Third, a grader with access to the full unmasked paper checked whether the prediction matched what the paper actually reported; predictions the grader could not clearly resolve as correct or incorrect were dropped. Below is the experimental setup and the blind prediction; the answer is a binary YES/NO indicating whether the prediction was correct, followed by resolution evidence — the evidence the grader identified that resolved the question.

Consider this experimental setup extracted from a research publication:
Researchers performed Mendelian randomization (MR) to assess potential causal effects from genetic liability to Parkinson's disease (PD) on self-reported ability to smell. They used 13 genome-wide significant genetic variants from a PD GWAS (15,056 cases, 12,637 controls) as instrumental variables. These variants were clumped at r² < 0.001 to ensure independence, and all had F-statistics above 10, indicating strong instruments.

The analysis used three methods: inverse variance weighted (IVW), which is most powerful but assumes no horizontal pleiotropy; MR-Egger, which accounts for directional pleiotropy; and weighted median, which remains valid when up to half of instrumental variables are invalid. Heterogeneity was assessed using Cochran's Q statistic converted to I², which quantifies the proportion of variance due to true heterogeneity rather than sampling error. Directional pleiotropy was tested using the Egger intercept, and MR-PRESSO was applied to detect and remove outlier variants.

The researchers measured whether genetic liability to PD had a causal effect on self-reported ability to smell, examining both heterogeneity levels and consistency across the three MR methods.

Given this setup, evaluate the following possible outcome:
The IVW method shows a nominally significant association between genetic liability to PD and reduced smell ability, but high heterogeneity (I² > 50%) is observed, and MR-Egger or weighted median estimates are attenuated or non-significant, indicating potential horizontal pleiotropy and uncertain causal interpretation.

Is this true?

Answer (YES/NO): NO